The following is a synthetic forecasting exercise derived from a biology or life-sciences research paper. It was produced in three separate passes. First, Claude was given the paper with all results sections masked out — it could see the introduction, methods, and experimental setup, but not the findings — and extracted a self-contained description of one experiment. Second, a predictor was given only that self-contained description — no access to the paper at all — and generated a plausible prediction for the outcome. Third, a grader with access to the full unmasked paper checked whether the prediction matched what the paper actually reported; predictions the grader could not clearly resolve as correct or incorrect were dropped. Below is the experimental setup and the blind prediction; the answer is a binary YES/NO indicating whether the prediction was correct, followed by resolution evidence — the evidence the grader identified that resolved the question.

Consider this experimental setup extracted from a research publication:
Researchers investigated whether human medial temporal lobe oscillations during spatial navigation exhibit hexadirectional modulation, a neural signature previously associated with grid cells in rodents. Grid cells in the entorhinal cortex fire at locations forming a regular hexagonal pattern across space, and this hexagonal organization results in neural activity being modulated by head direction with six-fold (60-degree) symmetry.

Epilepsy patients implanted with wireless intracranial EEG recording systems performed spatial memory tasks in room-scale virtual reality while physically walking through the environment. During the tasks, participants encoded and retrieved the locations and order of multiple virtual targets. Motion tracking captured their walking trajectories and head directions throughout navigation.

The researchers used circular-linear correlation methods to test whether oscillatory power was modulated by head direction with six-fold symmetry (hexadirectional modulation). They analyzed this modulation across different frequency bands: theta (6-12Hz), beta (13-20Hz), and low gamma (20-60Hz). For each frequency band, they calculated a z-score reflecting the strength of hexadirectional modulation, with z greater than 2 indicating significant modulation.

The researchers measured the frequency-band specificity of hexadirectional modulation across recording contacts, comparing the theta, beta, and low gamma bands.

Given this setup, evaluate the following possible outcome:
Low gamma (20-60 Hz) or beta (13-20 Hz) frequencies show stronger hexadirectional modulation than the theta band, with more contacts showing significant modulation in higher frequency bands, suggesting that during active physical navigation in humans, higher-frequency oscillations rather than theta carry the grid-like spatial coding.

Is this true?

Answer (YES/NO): NO